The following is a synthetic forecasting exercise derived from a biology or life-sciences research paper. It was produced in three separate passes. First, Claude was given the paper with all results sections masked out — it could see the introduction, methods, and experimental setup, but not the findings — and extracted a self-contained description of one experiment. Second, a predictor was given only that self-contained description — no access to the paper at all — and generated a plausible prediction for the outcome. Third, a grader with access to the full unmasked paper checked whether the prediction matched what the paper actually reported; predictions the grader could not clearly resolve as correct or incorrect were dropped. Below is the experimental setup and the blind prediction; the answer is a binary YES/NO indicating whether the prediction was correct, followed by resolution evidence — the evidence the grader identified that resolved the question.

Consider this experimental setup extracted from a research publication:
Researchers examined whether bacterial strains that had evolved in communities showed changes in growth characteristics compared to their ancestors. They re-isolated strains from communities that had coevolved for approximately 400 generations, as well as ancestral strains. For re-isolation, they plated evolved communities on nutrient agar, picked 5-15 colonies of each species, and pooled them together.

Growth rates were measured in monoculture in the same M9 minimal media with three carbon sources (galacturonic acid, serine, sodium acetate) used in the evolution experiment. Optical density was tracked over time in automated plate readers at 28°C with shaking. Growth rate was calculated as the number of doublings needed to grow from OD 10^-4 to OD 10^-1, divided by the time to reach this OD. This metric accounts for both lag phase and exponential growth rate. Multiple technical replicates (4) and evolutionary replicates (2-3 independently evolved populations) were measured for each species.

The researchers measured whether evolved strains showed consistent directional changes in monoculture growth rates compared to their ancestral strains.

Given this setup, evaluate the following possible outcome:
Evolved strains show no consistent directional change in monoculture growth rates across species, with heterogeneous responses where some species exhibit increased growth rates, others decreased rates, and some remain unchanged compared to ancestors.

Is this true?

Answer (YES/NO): NO